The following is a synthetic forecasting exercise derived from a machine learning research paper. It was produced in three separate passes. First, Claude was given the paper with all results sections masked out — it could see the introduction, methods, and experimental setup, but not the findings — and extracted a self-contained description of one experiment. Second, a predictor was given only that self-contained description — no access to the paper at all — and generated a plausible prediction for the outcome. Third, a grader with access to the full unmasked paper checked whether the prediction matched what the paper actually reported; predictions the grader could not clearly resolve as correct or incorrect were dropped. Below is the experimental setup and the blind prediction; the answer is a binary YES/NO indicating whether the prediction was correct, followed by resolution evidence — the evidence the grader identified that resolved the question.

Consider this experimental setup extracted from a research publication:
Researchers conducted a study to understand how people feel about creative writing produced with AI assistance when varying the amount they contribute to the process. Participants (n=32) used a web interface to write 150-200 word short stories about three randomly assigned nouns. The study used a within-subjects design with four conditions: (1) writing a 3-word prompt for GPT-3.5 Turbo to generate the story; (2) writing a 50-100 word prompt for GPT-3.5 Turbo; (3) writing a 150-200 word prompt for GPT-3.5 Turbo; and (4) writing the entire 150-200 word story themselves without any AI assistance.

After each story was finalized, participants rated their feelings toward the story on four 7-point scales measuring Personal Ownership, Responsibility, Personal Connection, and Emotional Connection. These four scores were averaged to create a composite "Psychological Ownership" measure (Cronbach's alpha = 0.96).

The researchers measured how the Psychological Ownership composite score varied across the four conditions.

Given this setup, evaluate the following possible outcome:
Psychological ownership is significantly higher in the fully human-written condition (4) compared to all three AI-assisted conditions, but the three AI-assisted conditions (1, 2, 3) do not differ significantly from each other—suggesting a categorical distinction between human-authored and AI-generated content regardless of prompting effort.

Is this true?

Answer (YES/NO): NO